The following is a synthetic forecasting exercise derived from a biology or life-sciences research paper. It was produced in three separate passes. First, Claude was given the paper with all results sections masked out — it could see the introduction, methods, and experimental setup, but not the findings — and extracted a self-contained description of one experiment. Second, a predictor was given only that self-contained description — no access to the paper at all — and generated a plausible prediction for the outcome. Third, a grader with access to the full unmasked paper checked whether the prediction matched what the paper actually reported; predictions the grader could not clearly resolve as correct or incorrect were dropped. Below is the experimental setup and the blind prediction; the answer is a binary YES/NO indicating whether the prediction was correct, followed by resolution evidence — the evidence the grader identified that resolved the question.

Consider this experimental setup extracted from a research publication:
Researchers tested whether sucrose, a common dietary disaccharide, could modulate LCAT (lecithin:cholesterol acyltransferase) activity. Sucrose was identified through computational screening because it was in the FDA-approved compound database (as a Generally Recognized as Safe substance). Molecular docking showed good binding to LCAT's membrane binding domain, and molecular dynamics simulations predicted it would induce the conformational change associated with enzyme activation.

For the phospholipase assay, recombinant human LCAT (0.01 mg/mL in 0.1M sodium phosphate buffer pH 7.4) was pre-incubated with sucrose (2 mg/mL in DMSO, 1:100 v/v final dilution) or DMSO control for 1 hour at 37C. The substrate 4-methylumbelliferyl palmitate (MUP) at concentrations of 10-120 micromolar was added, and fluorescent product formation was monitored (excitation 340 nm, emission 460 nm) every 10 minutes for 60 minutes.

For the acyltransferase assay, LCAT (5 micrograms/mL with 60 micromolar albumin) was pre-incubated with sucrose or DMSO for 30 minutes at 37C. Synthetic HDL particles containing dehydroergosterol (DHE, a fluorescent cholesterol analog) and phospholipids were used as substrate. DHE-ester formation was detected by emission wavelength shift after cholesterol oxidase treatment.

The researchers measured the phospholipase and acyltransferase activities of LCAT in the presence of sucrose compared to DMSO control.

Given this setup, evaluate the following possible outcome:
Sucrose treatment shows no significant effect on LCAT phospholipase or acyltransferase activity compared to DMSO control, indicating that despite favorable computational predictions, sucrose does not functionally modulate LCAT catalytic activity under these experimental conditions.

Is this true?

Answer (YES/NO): NO